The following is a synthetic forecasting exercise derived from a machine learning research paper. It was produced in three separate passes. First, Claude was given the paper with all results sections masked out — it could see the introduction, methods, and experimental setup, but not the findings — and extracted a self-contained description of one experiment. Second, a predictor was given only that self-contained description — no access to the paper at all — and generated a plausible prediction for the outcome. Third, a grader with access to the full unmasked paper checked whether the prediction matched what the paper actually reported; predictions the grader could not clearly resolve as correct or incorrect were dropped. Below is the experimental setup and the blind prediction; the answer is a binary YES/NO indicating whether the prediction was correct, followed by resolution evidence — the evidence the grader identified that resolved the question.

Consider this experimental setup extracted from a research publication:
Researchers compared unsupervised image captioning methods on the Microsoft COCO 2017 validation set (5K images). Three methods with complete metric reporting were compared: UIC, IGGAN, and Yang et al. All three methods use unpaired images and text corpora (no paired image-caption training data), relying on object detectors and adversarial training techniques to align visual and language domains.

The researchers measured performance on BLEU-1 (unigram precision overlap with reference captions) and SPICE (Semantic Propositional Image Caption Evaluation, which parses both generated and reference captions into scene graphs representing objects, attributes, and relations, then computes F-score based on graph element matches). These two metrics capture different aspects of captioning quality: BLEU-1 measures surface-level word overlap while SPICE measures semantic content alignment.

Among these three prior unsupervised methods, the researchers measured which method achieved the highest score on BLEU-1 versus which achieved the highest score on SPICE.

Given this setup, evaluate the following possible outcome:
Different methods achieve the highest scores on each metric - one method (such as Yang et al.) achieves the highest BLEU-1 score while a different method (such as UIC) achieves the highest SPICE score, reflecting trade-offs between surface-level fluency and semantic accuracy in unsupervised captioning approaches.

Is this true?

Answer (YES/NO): NO